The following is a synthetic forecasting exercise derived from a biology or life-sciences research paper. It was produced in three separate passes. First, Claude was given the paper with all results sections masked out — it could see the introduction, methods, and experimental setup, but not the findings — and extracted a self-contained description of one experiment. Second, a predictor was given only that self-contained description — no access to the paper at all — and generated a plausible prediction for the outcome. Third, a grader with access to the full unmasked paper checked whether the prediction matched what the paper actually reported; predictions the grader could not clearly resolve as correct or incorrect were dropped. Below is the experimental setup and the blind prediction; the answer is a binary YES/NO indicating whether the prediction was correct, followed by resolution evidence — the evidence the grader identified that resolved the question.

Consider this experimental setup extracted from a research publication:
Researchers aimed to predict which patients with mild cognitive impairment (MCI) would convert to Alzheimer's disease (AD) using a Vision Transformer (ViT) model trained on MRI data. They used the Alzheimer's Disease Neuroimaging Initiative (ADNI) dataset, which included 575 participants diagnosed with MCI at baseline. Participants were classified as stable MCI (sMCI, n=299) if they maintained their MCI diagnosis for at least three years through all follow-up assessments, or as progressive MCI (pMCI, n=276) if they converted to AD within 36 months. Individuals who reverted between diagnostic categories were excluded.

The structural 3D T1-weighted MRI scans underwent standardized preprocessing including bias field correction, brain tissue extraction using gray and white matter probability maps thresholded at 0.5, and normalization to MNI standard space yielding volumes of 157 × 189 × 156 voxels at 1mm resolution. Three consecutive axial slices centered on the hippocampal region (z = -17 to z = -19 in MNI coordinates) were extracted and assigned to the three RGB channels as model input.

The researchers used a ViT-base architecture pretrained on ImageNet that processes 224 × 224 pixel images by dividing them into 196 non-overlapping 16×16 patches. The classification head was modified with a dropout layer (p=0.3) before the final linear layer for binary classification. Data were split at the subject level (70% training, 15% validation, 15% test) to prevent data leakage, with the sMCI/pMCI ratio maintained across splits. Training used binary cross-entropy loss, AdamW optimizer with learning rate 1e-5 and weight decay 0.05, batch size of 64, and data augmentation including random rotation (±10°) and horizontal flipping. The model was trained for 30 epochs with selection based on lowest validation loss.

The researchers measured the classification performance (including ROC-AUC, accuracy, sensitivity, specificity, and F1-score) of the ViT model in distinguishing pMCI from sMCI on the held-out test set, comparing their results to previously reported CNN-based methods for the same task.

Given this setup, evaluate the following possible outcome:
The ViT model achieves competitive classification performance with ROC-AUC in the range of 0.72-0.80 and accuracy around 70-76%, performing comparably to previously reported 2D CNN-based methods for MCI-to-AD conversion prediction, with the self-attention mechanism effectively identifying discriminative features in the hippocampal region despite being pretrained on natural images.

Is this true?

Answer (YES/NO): NO